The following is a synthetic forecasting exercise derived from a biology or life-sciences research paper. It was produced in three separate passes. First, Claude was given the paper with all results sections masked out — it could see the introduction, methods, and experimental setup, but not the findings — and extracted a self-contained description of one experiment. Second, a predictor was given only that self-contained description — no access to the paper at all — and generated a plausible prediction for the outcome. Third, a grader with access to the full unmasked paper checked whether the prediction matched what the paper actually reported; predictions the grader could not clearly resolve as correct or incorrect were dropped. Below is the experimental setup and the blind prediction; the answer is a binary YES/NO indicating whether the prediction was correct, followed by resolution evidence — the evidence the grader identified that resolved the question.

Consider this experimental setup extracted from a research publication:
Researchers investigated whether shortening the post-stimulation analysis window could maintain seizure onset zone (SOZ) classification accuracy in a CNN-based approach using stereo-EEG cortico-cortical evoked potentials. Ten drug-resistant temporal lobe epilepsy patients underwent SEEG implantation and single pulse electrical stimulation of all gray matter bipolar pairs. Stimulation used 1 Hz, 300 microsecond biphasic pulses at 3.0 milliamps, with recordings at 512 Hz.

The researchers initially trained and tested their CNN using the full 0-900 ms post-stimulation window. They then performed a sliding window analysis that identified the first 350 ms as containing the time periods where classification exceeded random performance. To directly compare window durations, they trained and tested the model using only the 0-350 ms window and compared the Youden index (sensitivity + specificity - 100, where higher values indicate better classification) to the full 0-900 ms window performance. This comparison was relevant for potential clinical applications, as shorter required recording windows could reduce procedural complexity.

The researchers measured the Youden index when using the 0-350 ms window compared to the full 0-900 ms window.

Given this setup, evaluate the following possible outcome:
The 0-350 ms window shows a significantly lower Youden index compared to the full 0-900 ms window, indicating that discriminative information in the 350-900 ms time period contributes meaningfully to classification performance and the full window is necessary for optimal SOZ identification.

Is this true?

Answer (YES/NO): NO